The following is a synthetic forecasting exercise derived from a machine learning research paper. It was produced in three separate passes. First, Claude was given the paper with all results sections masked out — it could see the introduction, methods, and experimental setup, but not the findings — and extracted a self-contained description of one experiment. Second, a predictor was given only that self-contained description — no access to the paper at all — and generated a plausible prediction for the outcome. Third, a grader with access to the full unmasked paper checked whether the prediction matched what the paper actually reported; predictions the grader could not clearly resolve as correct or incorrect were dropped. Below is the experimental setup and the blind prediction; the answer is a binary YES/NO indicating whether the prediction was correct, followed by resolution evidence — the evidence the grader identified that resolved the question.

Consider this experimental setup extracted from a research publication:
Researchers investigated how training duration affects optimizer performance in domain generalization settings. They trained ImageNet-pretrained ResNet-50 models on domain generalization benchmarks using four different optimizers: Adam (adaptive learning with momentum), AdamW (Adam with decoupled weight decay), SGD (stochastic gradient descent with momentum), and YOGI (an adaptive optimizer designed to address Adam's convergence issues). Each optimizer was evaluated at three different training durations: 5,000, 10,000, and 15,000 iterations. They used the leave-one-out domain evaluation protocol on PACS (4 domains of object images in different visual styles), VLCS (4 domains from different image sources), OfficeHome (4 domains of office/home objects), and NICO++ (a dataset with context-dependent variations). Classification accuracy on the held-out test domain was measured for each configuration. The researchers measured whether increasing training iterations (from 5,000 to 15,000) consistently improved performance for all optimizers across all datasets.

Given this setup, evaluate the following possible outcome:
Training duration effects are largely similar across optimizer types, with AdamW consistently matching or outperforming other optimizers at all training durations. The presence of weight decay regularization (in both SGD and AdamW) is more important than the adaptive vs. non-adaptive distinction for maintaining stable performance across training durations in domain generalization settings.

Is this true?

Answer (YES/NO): NO